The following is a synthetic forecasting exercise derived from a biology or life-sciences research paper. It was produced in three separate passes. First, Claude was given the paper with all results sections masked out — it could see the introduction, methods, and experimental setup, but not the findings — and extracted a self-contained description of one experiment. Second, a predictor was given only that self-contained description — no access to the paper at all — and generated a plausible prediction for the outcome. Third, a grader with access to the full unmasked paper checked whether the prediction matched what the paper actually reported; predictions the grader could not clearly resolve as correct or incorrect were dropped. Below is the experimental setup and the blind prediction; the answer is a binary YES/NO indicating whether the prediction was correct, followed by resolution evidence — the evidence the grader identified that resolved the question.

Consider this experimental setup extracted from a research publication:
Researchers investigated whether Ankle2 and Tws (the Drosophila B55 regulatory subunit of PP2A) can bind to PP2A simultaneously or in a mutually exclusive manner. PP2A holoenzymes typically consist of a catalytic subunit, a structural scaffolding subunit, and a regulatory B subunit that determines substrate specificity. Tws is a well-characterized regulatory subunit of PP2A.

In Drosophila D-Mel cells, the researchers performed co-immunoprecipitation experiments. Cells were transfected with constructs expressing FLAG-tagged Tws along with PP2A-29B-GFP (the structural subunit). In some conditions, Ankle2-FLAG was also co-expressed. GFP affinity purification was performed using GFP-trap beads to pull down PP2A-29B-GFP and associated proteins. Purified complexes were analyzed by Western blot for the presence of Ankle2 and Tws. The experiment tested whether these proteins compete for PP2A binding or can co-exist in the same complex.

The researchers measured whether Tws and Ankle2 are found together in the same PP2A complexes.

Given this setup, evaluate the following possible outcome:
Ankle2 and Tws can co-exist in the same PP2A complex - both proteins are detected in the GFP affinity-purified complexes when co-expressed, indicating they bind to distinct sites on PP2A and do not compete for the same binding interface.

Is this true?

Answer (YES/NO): NO